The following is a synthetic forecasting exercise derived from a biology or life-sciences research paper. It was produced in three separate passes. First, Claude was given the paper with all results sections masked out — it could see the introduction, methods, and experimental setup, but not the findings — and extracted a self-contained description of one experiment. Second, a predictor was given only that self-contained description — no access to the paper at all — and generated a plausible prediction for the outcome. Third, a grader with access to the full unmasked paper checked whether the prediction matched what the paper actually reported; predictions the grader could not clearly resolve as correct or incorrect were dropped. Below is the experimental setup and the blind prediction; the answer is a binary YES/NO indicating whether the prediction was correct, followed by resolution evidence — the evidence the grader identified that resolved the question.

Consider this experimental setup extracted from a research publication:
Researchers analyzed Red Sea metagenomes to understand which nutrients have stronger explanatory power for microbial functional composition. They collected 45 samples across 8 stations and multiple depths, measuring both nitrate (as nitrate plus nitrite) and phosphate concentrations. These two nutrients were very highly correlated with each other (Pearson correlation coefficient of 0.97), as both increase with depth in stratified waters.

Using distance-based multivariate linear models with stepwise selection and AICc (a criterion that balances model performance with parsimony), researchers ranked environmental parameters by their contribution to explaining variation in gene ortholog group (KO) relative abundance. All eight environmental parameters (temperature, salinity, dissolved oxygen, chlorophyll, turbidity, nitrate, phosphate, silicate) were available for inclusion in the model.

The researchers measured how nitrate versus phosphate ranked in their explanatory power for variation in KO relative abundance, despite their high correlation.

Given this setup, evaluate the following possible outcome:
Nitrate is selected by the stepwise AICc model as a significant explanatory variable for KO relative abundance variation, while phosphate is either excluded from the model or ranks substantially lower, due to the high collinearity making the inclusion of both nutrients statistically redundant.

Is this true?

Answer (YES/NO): NO